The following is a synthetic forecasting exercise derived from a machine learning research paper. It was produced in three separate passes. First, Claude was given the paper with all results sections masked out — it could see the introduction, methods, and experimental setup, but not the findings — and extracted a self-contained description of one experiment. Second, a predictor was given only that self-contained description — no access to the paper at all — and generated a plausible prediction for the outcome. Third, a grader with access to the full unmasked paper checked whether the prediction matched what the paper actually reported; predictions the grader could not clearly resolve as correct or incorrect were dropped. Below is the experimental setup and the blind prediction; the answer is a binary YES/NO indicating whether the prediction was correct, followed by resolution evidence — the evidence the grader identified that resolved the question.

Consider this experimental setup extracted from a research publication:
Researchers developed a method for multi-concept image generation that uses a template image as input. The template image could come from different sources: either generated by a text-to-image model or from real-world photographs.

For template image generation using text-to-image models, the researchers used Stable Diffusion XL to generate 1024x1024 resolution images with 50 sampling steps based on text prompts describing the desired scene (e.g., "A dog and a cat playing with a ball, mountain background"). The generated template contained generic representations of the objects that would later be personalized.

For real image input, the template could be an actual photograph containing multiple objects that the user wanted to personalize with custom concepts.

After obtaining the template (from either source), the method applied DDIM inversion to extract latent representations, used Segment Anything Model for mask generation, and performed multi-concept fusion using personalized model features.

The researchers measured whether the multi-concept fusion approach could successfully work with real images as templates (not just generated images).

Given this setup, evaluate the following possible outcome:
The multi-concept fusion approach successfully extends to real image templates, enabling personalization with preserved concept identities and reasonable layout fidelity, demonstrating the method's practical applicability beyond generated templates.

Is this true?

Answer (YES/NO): YES